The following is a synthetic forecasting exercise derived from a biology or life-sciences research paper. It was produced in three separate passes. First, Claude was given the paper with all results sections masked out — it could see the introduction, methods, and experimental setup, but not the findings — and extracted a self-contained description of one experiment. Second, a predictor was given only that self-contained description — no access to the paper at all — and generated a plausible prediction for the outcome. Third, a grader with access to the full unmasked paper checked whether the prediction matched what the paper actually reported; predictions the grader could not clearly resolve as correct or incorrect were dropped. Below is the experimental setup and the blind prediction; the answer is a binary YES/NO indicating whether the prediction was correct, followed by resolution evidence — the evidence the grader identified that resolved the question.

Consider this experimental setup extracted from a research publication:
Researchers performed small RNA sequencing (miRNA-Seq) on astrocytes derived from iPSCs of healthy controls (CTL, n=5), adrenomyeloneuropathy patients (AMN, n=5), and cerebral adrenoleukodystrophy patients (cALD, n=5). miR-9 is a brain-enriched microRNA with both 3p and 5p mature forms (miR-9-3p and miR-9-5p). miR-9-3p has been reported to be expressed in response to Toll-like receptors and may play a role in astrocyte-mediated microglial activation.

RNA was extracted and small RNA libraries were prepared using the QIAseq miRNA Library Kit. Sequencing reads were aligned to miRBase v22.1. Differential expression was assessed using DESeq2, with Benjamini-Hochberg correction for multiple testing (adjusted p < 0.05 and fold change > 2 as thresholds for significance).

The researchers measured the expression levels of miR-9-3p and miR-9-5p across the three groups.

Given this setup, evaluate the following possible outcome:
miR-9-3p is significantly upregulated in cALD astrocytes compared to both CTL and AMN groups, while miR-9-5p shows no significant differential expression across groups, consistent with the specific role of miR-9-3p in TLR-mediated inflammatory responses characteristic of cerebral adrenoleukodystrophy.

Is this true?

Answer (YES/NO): NO